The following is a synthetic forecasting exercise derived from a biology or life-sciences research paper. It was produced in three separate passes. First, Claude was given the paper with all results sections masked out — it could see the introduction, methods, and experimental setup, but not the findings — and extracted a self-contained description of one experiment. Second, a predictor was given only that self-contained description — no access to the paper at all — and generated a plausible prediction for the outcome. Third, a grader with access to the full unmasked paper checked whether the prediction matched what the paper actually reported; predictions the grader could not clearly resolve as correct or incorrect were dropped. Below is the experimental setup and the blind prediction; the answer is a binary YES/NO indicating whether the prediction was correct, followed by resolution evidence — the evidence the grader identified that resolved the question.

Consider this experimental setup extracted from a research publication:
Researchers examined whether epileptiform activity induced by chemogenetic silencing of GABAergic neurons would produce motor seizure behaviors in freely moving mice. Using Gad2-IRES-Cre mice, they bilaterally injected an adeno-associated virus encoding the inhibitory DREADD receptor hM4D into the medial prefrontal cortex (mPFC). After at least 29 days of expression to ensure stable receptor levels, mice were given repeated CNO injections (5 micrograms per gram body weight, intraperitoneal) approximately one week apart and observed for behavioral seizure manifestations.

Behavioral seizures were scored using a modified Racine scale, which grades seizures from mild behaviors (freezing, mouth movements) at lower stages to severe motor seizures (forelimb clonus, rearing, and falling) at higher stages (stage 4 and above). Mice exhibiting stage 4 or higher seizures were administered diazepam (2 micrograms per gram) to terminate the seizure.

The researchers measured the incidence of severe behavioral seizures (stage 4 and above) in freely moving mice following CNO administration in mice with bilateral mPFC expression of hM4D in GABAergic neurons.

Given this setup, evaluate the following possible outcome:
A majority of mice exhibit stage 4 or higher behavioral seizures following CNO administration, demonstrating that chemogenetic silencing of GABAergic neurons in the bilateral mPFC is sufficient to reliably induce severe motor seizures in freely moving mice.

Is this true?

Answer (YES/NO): NO